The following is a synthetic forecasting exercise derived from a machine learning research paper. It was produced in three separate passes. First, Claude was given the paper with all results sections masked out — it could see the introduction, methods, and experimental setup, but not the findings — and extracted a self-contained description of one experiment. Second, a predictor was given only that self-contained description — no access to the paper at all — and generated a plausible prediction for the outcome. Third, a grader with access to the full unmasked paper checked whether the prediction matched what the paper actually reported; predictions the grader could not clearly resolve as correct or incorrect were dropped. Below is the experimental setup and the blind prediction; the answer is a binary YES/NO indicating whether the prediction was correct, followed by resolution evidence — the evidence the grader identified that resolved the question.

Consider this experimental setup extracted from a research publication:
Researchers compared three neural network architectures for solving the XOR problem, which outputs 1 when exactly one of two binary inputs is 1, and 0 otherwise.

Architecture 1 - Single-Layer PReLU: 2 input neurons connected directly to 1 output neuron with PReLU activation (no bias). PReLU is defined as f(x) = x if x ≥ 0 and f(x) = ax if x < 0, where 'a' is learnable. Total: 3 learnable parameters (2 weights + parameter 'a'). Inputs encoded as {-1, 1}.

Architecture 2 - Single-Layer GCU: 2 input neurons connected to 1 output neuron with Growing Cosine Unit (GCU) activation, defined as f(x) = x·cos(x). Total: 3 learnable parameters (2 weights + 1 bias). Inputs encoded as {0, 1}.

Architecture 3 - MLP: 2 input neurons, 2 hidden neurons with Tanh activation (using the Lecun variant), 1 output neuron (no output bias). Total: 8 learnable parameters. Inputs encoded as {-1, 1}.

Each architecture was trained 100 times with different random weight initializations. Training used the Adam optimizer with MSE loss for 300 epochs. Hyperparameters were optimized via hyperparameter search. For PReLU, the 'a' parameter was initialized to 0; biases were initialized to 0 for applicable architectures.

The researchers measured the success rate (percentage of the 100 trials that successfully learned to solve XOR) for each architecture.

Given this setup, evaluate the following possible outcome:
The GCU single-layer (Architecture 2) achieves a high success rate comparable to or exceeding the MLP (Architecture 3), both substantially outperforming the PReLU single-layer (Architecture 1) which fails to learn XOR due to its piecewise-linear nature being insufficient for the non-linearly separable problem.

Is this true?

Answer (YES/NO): NO